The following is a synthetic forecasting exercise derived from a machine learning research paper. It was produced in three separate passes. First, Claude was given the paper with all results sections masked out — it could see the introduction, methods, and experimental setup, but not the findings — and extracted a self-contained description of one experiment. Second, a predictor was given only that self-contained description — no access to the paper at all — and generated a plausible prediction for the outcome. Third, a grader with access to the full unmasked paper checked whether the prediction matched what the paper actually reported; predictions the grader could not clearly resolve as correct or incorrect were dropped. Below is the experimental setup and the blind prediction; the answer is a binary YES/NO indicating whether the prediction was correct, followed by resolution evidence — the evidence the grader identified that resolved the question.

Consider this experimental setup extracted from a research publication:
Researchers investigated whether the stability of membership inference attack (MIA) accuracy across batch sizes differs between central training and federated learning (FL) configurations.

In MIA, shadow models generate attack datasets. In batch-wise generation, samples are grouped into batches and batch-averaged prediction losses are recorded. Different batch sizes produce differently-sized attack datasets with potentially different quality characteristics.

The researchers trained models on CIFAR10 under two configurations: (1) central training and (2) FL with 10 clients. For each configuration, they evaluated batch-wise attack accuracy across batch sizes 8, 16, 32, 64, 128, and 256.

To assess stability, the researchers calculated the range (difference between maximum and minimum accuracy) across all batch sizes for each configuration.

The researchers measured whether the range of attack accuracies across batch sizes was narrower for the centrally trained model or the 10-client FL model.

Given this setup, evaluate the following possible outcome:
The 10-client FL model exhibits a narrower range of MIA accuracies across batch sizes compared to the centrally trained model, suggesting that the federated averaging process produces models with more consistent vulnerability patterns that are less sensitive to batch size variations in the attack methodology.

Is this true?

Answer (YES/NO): NO